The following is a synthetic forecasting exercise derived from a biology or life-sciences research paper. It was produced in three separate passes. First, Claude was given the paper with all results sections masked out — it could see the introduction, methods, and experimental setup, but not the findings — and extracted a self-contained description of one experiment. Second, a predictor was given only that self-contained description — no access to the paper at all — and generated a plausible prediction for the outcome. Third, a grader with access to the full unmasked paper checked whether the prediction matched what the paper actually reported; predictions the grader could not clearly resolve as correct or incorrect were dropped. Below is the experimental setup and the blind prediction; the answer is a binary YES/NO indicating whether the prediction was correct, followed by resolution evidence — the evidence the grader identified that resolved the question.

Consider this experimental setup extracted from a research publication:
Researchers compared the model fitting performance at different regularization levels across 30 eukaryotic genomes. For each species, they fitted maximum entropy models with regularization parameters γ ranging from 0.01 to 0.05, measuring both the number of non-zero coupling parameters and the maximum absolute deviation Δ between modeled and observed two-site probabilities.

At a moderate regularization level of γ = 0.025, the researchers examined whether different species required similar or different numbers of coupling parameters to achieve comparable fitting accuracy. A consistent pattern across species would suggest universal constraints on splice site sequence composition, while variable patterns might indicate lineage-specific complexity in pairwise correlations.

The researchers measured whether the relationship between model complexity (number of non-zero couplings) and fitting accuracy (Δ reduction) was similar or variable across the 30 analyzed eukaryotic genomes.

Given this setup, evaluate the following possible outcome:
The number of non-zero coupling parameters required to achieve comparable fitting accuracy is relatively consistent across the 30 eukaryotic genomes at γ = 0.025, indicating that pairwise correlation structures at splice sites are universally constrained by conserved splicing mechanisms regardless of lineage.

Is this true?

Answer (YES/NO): YES